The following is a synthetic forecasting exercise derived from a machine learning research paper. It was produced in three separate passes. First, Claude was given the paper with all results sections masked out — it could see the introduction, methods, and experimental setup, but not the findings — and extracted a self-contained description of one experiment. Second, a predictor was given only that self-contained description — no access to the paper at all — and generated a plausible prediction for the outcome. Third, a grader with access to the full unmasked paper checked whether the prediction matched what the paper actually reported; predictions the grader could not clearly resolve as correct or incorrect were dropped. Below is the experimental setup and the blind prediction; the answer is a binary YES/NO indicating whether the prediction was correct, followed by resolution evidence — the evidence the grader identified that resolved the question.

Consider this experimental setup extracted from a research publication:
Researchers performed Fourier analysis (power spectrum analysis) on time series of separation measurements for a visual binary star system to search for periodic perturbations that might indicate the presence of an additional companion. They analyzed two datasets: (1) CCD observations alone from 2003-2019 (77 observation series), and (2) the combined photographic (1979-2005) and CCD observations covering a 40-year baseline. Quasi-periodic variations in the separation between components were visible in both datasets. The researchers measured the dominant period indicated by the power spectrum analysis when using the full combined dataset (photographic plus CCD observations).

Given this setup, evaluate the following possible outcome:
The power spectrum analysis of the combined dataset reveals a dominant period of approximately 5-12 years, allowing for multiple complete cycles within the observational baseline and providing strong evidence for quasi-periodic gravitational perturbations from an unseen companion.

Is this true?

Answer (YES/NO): NO